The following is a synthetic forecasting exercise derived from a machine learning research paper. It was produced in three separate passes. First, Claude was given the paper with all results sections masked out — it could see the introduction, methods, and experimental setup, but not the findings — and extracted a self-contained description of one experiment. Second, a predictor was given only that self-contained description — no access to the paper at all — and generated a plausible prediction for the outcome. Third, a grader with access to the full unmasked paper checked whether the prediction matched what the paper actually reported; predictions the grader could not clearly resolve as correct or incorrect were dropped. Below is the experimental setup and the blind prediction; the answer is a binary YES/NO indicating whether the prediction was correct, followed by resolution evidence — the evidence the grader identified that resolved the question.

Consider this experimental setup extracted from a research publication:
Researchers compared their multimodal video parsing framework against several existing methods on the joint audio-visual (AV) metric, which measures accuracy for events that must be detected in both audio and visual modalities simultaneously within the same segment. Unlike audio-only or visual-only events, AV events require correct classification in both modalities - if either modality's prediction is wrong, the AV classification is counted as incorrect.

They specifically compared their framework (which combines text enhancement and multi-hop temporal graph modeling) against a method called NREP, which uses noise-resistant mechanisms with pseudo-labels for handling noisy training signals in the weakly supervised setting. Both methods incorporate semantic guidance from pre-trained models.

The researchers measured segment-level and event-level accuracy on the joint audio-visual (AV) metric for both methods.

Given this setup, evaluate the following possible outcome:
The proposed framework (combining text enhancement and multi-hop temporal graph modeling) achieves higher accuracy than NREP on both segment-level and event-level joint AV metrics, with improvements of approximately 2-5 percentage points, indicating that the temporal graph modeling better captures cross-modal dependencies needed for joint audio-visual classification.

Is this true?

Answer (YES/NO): NO